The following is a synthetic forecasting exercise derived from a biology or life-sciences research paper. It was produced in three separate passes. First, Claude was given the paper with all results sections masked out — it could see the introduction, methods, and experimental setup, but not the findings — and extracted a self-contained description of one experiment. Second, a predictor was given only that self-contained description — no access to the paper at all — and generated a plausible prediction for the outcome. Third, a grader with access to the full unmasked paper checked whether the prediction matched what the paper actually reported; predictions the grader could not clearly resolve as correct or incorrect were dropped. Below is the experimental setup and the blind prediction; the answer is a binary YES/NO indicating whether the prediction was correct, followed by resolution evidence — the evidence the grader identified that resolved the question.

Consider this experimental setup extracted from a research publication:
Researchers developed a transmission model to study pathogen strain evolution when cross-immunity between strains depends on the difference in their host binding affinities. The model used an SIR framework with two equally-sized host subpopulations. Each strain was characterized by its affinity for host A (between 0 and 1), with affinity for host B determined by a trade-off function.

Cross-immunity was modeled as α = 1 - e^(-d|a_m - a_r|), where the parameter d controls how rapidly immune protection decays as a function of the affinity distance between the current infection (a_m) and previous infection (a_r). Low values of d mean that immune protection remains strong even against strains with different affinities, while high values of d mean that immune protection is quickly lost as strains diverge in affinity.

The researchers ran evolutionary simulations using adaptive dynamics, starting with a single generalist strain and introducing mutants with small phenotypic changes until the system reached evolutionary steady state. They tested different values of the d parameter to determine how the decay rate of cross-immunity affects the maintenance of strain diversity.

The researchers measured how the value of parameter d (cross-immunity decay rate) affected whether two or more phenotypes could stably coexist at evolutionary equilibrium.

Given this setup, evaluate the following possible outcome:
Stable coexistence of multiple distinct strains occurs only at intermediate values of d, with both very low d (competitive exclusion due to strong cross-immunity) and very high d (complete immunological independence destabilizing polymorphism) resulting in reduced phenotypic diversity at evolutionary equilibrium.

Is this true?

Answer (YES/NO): NO